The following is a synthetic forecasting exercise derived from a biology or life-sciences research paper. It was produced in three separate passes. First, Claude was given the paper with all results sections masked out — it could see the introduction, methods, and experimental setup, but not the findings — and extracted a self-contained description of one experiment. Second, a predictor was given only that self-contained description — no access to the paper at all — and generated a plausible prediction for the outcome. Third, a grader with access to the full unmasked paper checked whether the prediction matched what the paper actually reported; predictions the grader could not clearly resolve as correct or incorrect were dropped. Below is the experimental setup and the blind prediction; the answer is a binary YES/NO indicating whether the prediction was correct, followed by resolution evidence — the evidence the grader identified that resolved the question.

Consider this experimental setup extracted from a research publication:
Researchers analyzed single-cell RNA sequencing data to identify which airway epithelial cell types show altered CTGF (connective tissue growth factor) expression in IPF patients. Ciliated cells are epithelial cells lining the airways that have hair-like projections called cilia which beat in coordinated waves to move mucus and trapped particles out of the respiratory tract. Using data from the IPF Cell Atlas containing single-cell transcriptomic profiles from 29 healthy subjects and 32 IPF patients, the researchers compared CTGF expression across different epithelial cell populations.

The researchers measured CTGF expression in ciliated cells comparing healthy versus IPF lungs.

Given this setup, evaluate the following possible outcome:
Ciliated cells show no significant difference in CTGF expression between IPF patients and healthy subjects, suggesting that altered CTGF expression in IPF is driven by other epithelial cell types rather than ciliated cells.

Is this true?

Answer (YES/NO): NO